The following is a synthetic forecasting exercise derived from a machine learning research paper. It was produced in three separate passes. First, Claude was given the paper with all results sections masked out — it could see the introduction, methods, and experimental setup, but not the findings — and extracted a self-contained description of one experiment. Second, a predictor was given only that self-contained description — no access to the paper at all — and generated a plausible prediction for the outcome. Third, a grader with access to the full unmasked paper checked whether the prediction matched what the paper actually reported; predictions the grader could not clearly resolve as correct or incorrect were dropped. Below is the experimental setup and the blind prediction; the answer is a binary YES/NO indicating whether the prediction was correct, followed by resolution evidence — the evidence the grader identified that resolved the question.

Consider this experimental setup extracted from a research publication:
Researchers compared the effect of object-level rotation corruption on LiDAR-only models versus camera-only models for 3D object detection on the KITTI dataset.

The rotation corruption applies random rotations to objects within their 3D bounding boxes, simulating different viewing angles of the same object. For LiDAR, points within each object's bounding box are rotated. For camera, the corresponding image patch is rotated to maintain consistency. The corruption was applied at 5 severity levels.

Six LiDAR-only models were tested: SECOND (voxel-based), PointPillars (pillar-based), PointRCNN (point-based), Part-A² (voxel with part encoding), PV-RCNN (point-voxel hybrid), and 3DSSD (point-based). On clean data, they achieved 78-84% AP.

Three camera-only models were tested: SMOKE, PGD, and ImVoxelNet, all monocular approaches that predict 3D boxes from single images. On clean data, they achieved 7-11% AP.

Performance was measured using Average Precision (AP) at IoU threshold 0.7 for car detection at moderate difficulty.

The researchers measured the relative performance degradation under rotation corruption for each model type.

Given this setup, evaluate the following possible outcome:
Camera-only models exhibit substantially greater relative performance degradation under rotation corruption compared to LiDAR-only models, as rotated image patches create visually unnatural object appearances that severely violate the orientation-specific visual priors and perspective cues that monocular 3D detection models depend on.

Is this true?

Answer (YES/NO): YES